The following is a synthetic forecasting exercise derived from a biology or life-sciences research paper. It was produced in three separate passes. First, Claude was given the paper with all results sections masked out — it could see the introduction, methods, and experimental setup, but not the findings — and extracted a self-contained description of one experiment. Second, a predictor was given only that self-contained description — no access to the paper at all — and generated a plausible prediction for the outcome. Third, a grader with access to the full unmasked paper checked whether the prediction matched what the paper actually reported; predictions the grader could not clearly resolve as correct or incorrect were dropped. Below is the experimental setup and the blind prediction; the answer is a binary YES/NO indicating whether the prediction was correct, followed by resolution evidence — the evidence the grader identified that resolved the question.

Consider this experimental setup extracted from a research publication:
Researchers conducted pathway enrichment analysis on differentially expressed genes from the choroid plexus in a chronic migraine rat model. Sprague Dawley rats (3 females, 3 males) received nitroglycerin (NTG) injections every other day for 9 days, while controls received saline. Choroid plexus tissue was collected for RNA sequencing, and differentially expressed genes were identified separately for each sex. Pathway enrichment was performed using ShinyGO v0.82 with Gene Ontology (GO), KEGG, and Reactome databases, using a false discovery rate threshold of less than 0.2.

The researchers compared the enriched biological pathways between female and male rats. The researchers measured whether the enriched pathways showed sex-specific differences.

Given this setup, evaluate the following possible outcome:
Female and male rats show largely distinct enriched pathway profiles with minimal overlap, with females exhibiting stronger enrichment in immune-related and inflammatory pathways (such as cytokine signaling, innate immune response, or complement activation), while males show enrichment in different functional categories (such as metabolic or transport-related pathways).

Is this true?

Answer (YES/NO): NO